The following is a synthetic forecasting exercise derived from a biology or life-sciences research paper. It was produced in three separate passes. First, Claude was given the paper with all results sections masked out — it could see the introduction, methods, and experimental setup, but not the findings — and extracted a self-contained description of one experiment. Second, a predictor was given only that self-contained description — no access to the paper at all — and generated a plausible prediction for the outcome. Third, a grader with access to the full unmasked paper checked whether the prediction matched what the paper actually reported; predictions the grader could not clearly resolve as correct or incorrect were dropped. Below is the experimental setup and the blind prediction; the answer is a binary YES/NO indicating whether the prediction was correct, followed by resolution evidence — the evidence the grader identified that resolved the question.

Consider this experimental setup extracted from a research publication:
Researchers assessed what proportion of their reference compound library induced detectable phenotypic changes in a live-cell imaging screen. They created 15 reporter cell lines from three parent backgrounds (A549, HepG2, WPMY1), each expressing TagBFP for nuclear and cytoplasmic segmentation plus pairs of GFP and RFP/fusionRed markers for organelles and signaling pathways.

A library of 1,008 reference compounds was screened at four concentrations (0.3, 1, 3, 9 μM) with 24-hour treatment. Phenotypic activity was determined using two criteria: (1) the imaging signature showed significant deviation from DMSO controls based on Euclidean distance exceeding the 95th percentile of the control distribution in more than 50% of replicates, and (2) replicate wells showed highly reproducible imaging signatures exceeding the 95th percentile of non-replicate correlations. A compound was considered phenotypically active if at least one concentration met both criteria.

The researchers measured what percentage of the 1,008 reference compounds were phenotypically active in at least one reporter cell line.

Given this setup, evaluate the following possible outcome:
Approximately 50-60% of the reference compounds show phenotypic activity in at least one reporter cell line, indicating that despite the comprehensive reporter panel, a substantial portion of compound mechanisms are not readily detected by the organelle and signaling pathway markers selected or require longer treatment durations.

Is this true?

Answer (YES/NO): YES